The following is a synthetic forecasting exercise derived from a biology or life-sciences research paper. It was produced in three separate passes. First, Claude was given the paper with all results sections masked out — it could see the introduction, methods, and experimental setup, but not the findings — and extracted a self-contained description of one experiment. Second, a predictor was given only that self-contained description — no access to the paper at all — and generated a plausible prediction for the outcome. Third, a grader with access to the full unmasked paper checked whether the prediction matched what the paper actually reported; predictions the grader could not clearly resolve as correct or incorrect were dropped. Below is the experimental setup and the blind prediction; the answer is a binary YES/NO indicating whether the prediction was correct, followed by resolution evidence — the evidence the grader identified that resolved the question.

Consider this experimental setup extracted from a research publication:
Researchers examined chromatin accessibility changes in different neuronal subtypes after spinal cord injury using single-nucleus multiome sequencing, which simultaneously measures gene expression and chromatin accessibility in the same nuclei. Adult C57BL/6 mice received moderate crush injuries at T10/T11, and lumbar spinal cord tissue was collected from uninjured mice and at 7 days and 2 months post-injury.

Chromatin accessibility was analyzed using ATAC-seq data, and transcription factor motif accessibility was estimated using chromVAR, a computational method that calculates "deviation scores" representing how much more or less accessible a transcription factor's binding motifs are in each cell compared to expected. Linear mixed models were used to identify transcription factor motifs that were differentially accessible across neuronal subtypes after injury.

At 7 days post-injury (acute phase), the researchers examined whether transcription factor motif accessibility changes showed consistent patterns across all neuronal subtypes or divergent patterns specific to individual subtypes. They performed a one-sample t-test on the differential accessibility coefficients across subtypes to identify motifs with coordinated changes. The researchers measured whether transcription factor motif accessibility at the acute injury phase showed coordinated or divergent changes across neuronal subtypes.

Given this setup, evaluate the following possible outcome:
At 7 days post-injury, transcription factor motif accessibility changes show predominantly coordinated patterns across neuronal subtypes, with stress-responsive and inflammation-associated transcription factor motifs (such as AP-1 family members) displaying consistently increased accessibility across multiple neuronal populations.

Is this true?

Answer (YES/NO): YES